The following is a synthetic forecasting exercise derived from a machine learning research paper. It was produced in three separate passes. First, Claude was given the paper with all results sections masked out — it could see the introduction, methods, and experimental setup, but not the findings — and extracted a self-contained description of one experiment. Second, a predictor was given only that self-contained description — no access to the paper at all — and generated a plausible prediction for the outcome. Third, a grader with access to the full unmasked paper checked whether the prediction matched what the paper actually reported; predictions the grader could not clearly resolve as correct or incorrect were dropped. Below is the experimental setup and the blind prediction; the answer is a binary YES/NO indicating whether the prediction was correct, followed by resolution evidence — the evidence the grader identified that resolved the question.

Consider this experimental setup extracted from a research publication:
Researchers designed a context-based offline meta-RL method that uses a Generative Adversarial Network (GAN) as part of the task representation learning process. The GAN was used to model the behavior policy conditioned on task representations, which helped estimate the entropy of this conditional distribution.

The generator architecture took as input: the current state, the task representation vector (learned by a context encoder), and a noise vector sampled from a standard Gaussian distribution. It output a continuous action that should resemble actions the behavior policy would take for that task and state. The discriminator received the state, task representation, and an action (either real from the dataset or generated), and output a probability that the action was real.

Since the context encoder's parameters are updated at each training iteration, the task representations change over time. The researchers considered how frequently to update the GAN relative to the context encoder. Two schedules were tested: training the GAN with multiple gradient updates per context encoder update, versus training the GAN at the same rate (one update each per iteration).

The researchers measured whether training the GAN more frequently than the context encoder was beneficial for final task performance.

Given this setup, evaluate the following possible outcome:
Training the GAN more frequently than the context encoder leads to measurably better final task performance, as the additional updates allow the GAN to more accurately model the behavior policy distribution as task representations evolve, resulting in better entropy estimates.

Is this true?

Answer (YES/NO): YES